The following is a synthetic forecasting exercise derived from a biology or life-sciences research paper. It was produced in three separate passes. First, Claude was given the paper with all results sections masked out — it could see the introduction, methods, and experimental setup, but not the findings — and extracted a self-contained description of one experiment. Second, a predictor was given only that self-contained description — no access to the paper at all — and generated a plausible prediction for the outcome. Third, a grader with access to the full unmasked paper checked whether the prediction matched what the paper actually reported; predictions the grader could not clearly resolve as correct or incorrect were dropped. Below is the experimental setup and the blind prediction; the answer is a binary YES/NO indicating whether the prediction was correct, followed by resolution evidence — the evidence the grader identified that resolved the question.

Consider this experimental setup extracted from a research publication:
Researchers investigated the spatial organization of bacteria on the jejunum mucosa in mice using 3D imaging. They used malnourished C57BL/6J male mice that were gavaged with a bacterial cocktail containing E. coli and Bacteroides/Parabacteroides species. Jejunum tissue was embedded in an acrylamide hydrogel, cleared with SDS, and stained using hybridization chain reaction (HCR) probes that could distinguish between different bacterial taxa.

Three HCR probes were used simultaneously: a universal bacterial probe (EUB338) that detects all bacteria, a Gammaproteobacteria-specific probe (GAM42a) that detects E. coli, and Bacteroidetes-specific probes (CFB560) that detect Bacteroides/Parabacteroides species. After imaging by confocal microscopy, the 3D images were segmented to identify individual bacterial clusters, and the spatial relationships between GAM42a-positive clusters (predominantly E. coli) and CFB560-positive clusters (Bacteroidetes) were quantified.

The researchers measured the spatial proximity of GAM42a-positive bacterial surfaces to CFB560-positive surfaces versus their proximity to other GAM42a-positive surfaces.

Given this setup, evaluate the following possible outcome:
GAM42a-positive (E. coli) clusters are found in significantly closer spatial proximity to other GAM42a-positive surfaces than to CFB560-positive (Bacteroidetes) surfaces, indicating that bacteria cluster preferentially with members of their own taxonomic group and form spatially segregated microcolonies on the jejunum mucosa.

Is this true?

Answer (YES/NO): NO